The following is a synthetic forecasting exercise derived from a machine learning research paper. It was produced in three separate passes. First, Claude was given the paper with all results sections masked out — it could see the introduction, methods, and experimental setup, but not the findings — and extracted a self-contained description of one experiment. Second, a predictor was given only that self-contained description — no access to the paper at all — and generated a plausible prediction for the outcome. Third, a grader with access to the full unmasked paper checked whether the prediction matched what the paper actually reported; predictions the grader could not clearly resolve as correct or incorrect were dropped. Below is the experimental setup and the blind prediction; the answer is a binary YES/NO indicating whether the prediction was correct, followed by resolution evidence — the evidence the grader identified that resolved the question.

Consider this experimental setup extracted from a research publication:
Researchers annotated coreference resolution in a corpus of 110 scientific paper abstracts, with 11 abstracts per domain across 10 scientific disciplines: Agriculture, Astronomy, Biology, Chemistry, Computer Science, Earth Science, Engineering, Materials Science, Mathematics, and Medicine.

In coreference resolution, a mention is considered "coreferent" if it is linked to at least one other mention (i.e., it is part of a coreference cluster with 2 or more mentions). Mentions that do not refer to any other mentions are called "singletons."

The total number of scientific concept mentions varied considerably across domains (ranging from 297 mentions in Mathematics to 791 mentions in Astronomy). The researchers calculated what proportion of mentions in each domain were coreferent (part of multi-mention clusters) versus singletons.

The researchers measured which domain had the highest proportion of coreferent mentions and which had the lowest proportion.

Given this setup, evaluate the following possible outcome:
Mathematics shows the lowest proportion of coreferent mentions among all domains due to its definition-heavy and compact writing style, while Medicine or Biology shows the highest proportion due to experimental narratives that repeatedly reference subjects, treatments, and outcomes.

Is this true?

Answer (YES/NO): NO